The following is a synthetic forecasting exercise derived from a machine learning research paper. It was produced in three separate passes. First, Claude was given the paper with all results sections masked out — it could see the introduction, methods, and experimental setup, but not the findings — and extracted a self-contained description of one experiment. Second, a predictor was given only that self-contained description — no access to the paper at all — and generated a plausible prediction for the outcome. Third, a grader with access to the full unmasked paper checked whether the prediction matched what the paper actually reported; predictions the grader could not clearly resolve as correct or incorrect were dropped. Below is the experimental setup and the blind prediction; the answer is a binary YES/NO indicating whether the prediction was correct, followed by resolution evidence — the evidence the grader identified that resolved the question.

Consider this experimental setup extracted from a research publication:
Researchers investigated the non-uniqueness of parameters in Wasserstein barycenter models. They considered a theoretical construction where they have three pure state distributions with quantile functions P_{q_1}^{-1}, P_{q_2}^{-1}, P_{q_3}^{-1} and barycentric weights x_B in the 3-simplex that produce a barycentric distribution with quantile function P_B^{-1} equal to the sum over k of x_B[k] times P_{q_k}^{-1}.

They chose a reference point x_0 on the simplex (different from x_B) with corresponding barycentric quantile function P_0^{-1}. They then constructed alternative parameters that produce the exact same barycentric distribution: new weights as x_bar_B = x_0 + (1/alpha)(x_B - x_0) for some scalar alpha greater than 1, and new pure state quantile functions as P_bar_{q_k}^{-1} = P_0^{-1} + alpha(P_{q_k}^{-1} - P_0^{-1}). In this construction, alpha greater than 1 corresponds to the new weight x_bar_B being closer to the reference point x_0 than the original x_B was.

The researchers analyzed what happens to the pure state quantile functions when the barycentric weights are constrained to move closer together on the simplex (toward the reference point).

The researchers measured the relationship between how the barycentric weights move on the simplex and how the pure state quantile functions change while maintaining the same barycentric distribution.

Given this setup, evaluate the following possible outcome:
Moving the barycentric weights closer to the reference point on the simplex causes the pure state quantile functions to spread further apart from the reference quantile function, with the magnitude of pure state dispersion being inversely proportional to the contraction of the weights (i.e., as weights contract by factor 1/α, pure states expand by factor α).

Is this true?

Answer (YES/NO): YES